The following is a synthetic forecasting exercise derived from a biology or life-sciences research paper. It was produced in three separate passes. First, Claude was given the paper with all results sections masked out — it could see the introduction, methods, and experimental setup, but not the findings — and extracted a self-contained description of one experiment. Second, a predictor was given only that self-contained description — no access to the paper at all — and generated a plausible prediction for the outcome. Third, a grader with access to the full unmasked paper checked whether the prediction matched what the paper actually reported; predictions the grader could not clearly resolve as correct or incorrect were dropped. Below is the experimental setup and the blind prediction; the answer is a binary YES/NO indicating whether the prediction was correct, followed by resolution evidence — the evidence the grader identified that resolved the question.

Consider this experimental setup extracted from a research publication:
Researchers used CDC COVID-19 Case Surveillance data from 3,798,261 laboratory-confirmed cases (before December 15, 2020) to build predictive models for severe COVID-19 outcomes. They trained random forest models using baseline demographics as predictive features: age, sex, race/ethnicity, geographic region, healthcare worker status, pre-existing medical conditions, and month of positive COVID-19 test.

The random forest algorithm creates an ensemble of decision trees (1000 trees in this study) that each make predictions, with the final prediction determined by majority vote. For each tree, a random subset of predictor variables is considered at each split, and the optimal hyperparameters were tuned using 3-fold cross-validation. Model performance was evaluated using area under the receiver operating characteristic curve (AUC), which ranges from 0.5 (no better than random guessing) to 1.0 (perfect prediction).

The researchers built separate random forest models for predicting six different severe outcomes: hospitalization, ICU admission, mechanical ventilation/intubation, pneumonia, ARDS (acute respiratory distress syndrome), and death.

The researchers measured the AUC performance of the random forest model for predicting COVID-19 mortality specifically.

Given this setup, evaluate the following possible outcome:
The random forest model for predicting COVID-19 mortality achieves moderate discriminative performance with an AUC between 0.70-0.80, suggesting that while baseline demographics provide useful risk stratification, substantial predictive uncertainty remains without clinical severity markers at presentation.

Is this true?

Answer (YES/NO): NO